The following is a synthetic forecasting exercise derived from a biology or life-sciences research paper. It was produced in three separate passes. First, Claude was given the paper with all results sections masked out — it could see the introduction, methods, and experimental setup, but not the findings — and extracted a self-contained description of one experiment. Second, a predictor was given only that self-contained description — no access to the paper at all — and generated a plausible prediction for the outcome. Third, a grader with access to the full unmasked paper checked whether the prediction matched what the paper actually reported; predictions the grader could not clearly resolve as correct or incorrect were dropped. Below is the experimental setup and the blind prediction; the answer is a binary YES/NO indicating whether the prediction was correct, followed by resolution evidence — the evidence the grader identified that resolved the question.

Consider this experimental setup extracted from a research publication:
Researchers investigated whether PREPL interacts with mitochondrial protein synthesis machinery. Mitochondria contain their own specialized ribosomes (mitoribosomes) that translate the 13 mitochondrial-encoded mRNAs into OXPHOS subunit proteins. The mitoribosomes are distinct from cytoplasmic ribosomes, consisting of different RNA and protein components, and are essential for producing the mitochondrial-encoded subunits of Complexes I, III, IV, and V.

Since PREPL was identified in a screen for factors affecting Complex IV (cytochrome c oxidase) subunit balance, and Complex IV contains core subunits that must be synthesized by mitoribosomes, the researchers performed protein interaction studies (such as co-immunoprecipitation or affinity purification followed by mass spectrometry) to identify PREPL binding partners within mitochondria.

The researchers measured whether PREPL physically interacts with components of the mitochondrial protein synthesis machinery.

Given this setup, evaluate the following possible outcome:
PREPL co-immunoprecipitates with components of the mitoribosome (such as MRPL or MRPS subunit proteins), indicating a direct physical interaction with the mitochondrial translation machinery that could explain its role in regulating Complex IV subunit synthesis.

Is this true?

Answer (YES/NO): NO